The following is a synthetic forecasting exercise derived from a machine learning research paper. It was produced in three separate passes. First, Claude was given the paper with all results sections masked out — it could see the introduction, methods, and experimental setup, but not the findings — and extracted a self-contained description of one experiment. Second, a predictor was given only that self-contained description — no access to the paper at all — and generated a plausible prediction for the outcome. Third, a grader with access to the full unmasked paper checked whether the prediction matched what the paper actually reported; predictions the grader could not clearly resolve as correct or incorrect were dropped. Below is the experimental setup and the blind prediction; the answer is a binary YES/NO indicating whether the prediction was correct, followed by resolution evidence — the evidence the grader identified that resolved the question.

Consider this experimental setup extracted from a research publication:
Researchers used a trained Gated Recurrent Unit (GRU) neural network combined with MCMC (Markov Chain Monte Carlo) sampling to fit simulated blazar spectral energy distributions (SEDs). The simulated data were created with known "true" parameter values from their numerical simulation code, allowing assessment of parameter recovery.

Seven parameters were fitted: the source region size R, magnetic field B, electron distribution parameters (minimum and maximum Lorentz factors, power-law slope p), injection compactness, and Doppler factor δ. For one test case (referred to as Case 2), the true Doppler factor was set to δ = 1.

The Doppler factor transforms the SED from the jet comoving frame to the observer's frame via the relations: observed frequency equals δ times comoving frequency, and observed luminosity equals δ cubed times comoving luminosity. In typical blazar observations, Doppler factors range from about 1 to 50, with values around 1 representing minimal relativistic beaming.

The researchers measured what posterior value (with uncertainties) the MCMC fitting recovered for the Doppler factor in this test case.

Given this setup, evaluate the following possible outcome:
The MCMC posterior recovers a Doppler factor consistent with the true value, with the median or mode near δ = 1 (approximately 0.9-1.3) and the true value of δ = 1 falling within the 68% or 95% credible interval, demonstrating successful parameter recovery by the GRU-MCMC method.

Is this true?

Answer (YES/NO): YES